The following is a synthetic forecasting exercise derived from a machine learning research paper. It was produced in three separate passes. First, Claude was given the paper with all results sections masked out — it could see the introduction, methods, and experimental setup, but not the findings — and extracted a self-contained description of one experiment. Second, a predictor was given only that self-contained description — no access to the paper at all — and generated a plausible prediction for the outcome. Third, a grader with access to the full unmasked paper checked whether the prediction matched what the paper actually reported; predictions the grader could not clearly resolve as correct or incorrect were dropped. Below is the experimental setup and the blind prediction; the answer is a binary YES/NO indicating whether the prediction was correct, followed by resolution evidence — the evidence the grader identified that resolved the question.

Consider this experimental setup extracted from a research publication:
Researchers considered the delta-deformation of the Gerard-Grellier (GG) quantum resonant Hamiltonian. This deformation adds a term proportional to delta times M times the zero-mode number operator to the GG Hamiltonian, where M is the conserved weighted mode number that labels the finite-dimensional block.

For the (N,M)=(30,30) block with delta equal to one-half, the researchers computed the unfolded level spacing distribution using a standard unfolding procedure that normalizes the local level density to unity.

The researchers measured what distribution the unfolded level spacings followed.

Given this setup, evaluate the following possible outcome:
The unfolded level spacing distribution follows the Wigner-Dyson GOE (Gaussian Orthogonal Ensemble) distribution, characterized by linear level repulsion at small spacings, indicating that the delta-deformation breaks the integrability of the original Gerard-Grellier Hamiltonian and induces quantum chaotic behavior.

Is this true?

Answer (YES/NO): NO